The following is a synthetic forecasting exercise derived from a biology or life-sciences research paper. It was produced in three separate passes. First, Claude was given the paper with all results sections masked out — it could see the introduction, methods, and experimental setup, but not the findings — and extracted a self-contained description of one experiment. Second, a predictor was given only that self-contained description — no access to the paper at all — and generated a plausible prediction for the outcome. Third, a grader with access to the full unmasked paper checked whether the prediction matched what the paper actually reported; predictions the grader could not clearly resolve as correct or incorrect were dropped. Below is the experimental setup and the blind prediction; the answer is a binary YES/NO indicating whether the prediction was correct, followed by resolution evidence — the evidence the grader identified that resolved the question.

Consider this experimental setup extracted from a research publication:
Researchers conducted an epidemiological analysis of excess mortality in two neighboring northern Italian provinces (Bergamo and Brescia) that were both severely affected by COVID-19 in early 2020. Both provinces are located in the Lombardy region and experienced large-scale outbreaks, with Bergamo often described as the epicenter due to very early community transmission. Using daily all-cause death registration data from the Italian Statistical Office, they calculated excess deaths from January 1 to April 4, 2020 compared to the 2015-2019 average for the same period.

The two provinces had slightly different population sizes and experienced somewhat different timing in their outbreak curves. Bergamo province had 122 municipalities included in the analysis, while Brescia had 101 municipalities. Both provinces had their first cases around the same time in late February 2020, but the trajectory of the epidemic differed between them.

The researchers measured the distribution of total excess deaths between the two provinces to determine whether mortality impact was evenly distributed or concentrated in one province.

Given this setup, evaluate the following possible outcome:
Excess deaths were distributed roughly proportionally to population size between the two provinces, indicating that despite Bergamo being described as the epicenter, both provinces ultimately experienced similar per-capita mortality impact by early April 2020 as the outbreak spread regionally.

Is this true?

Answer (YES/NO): NO